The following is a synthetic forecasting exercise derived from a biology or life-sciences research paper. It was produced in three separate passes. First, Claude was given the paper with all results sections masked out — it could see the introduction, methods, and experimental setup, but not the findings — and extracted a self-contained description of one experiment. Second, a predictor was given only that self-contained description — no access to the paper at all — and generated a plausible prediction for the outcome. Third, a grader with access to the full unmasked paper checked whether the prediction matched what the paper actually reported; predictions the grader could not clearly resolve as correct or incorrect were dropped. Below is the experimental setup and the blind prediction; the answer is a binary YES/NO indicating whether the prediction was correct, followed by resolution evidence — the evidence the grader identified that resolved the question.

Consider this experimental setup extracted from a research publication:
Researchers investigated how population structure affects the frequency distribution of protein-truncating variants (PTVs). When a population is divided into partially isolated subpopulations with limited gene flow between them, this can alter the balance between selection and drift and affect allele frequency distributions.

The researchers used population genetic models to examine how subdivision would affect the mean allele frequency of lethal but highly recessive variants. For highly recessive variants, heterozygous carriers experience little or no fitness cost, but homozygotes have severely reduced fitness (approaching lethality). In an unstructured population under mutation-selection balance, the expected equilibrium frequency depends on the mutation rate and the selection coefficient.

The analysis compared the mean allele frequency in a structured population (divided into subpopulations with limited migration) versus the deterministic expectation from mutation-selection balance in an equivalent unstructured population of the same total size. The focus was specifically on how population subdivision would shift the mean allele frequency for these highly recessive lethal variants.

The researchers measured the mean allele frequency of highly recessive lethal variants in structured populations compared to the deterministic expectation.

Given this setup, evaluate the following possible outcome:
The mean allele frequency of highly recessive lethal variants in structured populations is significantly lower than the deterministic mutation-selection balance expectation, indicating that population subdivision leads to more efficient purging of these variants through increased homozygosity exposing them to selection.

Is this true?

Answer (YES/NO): YES